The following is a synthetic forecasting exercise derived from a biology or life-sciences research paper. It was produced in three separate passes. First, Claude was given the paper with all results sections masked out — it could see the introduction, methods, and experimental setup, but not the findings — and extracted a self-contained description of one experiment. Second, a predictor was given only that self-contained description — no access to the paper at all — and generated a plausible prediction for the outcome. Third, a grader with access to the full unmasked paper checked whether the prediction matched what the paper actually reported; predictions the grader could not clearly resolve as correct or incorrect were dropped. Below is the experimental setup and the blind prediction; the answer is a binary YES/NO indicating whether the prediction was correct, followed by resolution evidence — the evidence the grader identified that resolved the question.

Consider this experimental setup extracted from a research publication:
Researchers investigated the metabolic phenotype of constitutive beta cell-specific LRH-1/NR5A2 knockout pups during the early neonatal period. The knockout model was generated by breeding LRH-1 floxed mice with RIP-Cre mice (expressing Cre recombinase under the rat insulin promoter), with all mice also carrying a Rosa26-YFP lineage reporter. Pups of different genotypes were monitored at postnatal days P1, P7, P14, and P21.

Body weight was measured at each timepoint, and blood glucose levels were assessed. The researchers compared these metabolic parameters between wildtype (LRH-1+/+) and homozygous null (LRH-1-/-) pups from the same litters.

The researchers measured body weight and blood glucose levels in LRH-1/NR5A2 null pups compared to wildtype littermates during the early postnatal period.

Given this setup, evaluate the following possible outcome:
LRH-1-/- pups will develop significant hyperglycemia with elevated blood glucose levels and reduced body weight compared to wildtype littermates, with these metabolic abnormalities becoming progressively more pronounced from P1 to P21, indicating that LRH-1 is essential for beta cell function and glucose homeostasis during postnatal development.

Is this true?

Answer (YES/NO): NO